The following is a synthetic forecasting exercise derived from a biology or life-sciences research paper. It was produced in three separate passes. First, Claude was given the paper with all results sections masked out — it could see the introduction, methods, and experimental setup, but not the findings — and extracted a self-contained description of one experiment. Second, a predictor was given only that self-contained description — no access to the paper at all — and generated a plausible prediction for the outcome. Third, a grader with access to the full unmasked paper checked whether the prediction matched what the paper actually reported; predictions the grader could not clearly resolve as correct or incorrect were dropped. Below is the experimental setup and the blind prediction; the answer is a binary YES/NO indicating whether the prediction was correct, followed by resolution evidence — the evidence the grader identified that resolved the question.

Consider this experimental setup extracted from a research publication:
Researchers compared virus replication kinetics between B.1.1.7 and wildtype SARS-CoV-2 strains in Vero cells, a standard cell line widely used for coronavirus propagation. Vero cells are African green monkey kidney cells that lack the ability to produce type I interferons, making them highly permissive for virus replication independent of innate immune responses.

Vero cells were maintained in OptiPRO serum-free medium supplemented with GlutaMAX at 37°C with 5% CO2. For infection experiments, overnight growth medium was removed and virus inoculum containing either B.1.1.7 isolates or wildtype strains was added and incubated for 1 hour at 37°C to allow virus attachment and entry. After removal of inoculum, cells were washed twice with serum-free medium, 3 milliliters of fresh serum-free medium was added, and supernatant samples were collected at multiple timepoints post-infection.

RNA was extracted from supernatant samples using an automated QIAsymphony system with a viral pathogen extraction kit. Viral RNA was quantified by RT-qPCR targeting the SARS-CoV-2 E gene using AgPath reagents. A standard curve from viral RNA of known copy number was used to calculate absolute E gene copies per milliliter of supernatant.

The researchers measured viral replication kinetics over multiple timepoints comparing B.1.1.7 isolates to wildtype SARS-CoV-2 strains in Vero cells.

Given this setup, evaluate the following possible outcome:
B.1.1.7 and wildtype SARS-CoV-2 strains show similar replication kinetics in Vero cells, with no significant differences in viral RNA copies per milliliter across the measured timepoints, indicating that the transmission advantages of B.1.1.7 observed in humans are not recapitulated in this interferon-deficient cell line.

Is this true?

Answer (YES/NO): NO